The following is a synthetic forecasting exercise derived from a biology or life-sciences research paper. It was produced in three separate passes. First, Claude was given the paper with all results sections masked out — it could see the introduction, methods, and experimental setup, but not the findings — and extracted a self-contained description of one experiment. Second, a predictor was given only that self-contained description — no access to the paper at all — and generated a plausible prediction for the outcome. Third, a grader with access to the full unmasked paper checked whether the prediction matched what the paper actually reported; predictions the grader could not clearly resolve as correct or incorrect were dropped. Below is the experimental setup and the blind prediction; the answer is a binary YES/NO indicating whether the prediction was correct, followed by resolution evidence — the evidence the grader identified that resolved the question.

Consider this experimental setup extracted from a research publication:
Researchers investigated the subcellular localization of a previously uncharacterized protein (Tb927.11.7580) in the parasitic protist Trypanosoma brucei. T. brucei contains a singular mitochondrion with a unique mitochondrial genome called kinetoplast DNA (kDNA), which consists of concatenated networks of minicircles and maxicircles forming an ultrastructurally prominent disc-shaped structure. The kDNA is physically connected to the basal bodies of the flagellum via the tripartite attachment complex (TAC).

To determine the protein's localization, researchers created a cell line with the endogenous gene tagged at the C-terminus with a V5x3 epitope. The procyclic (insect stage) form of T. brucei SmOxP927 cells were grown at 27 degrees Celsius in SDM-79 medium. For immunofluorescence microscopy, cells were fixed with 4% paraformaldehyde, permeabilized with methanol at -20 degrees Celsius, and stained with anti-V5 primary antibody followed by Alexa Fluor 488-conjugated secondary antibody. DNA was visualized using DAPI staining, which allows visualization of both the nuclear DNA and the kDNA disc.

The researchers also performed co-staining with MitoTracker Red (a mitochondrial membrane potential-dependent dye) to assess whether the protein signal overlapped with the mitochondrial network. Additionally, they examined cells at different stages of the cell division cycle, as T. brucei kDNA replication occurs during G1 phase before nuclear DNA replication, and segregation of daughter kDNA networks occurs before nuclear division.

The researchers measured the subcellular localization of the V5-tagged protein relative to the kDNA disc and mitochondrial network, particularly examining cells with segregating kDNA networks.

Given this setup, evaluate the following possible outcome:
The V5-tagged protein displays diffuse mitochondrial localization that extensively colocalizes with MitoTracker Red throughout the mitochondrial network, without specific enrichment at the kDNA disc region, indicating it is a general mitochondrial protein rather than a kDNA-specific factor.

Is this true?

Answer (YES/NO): NO